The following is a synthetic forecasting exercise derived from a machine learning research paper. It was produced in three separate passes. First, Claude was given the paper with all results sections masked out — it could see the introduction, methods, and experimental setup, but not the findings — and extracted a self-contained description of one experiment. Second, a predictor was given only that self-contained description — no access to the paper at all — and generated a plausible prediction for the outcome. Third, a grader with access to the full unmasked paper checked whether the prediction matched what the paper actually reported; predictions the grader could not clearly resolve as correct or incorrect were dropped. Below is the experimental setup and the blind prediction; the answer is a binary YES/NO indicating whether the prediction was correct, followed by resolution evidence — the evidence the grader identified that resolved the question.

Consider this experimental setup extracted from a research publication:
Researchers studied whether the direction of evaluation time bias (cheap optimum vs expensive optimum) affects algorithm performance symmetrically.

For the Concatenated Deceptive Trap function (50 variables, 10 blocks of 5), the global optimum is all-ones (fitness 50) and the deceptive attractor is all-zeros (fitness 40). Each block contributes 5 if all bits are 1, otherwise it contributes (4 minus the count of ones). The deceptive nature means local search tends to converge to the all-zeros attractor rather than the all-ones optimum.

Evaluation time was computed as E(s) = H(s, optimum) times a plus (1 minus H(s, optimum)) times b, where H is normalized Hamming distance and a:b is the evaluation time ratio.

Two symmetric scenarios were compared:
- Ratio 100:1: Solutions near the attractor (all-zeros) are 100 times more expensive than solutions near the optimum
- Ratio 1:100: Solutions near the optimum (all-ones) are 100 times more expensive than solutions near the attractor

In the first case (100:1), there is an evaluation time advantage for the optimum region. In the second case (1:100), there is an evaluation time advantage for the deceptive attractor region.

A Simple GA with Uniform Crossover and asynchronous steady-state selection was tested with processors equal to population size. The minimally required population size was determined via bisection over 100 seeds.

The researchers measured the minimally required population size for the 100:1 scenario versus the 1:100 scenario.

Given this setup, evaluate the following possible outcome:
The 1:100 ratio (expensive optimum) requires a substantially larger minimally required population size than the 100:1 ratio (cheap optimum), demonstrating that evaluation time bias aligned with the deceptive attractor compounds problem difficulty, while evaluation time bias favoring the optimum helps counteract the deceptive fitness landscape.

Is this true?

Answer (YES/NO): YES